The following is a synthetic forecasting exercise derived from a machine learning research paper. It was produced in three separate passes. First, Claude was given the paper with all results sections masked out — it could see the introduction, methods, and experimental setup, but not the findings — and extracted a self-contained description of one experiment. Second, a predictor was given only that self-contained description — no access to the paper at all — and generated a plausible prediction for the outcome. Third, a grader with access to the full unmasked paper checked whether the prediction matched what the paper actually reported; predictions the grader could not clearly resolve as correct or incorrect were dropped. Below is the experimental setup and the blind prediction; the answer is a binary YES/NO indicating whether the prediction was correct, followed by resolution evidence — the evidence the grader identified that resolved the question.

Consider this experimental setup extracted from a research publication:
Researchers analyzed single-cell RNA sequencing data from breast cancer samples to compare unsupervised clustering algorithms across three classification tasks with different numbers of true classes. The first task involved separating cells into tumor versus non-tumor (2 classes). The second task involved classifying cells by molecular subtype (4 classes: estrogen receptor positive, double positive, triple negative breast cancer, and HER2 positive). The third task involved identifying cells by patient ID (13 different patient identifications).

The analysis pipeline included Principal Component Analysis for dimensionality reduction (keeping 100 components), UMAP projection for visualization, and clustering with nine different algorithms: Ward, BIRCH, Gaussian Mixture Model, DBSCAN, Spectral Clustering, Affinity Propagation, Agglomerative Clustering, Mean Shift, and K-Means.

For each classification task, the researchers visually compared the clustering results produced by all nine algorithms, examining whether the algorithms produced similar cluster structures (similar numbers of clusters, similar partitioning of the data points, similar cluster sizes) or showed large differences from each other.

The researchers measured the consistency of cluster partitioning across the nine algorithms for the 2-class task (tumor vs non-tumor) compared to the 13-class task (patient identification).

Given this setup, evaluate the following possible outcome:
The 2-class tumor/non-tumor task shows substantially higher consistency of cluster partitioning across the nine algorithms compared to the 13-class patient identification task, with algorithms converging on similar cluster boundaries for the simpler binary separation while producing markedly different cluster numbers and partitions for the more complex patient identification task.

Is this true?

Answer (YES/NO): YES